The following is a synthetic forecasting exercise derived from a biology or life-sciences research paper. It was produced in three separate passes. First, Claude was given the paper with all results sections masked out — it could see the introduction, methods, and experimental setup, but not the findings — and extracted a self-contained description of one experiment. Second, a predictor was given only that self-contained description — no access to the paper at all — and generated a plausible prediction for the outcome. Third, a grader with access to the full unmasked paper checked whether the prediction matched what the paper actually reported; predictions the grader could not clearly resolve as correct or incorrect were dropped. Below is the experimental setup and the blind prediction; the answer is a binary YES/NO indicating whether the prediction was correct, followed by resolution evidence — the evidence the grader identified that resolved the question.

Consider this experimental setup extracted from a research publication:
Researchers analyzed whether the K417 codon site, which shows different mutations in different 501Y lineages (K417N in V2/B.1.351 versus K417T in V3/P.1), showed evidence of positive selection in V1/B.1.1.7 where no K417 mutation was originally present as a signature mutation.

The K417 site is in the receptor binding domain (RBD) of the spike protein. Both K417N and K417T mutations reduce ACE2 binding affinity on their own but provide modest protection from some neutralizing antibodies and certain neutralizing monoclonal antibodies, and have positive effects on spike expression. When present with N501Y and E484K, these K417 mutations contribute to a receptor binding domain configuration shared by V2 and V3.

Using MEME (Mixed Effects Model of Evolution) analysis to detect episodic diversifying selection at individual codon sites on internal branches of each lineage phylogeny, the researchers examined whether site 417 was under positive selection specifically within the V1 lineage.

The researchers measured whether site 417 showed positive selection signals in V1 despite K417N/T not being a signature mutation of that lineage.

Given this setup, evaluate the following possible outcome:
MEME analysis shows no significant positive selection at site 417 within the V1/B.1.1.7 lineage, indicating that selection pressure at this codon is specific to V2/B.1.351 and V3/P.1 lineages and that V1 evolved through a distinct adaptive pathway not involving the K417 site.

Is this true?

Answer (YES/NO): YES